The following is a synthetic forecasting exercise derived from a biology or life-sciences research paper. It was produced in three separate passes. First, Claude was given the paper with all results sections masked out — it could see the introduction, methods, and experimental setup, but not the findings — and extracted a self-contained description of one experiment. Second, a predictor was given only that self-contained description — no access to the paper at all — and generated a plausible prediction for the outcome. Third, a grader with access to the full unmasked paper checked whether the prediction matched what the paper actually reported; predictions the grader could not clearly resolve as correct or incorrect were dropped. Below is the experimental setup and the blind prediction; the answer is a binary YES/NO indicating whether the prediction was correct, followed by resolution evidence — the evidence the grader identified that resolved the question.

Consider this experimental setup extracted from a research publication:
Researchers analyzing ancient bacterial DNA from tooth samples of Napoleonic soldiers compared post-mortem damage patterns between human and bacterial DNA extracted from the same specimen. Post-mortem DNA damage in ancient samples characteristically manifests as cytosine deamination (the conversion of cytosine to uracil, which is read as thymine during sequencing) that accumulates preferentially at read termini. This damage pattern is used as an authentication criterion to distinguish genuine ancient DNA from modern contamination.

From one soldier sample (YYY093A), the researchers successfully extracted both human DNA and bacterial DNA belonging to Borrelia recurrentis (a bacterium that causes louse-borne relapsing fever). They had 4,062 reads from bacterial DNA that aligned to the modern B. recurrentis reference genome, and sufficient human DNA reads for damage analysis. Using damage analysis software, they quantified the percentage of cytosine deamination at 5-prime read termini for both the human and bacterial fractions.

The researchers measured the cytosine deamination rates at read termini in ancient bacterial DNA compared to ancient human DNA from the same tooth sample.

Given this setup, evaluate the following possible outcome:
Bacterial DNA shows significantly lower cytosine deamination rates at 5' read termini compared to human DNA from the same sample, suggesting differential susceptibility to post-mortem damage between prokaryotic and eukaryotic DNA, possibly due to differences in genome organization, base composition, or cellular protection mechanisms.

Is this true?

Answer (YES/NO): NO